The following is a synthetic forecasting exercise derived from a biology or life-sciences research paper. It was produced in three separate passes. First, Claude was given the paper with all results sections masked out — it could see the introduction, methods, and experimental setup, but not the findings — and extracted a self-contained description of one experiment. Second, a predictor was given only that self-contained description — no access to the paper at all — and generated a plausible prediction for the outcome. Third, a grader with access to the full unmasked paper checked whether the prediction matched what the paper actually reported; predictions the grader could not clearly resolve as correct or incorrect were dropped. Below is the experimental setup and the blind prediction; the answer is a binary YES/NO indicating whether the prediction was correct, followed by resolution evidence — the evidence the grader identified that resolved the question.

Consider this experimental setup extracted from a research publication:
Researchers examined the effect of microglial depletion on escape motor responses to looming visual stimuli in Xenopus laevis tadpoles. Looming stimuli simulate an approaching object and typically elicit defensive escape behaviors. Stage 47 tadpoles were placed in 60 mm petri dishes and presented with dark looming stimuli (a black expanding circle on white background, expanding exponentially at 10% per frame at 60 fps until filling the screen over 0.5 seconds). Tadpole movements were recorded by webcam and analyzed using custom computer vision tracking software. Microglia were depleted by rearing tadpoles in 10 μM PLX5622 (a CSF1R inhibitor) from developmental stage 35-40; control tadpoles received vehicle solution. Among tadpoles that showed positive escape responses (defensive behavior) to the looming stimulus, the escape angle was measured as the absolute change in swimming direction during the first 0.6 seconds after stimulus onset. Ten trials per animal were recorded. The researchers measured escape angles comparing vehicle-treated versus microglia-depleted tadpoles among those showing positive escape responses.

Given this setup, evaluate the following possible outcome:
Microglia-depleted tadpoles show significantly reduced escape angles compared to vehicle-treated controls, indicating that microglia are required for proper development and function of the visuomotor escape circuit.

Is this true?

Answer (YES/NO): NO